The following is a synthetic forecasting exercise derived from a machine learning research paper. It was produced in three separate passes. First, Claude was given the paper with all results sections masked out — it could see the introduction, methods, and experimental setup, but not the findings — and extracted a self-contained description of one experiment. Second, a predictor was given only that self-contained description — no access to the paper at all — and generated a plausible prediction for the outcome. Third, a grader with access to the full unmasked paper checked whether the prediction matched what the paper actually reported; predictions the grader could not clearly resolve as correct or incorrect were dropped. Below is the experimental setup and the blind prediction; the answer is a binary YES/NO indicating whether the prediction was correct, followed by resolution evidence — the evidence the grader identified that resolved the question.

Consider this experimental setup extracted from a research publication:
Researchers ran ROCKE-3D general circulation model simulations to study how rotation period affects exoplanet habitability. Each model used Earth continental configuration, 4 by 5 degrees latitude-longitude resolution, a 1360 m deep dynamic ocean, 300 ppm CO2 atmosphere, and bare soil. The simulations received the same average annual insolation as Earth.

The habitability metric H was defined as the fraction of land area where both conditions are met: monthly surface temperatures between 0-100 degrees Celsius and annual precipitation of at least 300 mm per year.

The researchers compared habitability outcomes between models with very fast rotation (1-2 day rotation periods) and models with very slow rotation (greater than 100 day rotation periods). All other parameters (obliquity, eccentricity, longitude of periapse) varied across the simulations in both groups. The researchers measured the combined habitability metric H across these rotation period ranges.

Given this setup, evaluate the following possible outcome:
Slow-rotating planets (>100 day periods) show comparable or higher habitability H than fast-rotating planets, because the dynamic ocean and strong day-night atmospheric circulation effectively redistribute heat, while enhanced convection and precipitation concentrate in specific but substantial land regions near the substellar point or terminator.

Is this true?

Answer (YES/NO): NO